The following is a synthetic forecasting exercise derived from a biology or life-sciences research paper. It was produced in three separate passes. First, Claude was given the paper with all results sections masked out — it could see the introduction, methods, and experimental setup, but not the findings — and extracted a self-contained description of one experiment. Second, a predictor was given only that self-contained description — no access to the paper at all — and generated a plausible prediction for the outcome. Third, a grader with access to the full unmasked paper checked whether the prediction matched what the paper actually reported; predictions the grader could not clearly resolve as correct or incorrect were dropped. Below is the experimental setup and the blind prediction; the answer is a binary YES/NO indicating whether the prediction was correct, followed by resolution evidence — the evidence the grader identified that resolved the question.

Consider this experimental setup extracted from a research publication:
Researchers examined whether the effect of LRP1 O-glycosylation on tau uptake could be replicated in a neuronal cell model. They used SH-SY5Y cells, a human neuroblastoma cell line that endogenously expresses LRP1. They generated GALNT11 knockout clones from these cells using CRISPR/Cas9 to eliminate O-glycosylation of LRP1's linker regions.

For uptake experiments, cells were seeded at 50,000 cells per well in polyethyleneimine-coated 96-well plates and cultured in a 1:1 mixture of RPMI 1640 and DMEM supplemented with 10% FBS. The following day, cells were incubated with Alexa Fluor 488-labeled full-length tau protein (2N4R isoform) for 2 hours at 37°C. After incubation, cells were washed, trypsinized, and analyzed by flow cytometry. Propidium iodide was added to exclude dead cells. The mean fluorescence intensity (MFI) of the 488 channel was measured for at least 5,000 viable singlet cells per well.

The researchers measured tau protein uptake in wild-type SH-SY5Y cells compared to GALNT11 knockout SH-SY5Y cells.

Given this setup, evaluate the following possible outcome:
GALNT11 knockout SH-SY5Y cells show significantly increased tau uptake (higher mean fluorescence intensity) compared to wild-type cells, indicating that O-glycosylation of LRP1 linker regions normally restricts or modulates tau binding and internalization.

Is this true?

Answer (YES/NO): NO